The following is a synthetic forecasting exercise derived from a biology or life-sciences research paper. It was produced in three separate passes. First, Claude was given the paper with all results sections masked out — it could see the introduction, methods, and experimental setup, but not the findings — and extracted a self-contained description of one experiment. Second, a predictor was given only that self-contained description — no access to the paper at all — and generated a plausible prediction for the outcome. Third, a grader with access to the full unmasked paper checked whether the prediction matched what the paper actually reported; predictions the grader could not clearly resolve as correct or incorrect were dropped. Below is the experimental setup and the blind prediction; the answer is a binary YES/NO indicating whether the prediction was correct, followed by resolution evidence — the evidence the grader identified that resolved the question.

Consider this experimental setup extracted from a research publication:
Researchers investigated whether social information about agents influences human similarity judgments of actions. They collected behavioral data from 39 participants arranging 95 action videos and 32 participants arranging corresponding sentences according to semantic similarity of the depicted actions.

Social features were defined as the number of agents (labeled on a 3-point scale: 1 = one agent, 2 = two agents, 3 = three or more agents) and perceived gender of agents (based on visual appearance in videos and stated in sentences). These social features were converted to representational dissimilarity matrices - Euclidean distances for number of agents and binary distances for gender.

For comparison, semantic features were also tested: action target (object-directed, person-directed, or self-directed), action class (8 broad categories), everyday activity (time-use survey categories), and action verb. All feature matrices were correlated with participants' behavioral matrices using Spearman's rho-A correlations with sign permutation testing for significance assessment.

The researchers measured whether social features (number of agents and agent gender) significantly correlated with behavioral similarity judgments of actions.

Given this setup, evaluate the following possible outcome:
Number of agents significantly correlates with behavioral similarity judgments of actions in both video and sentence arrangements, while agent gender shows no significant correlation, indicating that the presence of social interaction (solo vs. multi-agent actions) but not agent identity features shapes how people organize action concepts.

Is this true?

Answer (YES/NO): NO